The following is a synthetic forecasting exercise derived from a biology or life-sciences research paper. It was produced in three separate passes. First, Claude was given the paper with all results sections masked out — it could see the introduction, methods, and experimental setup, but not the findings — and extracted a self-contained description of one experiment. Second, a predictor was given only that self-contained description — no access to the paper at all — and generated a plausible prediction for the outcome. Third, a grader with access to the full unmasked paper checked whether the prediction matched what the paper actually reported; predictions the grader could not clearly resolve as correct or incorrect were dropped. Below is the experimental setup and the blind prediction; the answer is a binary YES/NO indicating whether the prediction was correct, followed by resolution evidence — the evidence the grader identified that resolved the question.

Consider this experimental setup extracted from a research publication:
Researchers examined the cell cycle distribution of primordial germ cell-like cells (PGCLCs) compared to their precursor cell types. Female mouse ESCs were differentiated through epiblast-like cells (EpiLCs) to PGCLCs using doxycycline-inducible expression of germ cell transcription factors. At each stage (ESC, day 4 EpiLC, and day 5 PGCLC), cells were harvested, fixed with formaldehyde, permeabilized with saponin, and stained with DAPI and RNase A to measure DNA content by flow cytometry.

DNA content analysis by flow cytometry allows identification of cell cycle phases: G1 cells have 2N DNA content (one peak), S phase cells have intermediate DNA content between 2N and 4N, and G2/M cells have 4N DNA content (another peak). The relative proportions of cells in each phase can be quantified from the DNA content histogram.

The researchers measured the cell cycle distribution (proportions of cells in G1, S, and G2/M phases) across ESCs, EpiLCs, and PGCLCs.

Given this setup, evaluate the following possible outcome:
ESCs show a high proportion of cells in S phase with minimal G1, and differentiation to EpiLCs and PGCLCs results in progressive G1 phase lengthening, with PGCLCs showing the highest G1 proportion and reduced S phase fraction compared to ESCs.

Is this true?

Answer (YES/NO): NO